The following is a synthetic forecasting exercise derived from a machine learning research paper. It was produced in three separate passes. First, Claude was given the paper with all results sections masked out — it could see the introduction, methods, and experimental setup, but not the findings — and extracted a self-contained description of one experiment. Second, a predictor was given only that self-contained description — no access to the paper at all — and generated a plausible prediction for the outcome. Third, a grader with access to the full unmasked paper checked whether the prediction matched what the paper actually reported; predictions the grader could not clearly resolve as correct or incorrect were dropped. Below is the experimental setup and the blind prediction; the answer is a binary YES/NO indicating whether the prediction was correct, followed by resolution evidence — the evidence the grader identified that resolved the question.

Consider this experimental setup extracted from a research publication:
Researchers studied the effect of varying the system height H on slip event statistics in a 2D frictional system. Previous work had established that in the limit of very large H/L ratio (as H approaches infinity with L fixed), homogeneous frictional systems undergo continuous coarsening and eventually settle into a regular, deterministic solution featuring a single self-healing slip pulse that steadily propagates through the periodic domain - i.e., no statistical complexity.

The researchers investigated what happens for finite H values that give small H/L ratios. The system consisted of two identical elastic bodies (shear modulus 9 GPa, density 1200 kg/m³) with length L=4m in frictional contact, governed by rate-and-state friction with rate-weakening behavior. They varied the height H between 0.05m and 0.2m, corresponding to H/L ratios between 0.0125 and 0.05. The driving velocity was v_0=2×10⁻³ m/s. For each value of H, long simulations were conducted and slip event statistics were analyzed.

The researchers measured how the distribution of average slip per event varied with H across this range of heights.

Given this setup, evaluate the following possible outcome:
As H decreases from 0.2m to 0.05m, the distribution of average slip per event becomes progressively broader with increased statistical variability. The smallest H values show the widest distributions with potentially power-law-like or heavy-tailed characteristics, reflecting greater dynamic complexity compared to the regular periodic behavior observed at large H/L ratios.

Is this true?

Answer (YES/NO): NO